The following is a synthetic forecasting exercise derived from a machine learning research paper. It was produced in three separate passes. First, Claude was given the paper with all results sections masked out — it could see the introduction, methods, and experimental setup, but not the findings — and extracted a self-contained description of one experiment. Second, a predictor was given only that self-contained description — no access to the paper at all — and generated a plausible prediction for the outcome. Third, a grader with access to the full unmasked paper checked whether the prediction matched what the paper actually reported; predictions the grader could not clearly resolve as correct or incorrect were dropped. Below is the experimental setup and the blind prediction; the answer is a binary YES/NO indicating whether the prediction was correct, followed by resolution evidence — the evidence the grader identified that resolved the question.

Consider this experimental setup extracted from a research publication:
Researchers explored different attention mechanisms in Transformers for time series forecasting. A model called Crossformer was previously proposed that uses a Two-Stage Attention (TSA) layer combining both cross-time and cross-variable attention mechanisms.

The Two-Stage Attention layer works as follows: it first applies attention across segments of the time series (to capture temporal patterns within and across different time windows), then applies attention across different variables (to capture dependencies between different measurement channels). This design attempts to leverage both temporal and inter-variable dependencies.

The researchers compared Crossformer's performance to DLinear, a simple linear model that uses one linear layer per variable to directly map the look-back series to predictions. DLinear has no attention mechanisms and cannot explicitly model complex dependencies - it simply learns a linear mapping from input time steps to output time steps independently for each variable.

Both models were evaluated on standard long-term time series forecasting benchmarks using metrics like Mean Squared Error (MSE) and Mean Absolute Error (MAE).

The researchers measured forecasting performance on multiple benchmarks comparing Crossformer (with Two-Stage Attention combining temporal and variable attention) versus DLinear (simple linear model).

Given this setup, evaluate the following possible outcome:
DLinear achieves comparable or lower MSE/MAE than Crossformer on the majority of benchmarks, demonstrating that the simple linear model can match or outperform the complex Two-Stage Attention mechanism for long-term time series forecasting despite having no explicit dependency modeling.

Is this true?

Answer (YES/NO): YES